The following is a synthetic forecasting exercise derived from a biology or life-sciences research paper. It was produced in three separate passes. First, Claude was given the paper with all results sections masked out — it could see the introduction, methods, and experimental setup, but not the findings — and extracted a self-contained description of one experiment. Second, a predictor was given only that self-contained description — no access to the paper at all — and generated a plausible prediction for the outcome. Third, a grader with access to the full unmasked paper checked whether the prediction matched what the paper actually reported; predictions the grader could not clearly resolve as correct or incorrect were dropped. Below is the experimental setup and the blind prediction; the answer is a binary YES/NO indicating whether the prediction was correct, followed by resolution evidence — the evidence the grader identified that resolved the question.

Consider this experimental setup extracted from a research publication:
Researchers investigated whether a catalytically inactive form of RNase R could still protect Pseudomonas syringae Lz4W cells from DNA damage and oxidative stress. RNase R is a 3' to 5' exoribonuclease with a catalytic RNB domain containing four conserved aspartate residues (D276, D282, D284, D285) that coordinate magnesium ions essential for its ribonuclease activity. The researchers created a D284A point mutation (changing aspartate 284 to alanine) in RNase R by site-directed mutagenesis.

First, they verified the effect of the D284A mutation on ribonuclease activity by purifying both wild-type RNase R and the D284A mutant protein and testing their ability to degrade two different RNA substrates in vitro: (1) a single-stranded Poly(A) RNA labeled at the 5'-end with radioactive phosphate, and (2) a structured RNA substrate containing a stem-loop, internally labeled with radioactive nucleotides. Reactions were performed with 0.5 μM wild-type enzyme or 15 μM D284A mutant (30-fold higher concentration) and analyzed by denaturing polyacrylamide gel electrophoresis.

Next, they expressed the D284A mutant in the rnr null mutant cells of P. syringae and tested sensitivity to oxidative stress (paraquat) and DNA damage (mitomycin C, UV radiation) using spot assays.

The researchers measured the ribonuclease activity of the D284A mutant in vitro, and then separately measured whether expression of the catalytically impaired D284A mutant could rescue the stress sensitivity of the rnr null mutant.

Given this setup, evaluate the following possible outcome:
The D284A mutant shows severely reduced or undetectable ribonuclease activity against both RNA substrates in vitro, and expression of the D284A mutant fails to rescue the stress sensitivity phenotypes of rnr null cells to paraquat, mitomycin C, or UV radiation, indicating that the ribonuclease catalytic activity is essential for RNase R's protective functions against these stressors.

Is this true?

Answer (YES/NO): NO